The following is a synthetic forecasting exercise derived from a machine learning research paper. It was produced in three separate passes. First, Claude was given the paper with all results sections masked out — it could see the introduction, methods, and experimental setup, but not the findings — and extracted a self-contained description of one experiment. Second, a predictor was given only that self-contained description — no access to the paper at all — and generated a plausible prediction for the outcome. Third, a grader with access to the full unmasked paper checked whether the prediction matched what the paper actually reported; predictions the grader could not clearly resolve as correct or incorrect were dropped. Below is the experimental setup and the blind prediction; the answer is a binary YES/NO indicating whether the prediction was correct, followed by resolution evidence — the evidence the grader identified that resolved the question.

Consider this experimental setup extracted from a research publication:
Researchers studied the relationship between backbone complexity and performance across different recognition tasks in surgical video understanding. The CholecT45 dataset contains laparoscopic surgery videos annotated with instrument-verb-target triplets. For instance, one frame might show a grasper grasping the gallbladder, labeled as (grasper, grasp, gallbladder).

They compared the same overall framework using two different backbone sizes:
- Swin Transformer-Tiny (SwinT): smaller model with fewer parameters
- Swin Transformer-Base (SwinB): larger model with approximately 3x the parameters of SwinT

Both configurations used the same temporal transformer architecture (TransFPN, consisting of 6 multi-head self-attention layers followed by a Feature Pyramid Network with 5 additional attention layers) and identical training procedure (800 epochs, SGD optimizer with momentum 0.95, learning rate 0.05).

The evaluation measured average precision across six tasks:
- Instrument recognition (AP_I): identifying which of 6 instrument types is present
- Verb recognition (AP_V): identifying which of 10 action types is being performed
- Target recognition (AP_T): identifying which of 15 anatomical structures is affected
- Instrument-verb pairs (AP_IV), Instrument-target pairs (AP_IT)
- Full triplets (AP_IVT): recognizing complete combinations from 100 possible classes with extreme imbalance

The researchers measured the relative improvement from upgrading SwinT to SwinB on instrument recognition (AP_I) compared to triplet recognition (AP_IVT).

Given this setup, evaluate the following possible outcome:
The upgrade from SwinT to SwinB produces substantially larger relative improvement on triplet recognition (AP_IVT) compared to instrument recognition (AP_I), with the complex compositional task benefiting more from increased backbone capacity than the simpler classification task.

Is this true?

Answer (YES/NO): YES